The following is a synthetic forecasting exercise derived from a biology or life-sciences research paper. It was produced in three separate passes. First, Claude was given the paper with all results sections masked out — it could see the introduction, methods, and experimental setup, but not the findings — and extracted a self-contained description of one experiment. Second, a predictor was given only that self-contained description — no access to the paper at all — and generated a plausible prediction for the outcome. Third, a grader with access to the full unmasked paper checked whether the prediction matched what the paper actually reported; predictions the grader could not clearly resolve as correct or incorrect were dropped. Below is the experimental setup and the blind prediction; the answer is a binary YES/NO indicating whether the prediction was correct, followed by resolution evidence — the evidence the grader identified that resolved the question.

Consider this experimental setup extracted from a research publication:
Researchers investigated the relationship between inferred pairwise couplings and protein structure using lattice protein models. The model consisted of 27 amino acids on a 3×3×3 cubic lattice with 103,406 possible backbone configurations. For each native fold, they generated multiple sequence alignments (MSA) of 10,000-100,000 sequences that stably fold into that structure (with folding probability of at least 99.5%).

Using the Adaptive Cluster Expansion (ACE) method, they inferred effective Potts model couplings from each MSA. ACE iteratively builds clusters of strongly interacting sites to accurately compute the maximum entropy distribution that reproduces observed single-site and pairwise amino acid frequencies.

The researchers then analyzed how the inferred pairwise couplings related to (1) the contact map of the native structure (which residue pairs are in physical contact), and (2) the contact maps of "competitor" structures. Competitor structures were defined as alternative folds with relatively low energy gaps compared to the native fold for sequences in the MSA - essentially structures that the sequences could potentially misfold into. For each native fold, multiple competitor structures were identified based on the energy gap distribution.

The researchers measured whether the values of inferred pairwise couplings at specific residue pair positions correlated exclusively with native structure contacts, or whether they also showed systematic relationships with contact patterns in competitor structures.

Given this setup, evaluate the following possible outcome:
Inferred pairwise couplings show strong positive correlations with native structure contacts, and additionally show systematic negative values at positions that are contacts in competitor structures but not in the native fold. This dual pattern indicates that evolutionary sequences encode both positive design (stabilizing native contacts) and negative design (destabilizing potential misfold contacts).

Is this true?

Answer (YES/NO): YES